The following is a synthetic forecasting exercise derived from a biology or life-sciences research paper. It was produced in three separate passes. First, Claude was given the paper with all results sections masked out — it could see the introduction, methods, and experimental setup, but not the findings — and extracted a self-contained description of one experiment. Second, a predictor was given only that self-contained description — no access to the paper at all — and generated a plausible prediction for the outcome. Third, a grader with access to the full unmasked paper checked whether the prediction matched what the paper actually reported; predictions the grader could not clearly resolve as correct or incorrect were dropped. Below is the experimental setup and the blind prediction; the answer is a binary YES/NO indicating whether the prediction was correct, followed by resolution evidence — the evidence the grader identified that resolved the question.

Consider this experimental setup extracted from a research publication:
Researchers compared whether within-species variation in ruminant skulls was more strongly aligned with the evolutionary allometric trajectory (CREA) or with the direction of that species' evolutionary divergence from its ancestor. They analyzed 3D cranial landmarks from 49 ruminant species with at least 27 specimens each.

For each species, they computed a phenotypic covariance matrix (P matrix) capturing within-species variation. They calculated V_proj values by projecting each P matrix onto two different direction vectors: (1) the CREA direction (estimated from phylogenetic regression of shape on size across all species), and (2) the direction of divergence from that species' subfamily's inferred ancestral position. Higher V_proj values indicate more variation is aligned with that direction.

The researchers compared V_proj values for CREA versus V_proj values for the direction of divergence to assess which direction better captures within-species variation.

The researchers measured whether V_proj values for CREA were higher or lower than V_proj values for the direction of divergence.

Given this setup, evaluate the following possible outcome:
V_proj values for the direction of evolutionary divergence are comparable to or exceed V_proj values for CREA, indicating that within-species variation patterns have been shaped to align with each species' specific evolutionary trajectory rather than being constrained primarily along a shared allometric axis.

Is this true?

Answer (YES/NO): NO